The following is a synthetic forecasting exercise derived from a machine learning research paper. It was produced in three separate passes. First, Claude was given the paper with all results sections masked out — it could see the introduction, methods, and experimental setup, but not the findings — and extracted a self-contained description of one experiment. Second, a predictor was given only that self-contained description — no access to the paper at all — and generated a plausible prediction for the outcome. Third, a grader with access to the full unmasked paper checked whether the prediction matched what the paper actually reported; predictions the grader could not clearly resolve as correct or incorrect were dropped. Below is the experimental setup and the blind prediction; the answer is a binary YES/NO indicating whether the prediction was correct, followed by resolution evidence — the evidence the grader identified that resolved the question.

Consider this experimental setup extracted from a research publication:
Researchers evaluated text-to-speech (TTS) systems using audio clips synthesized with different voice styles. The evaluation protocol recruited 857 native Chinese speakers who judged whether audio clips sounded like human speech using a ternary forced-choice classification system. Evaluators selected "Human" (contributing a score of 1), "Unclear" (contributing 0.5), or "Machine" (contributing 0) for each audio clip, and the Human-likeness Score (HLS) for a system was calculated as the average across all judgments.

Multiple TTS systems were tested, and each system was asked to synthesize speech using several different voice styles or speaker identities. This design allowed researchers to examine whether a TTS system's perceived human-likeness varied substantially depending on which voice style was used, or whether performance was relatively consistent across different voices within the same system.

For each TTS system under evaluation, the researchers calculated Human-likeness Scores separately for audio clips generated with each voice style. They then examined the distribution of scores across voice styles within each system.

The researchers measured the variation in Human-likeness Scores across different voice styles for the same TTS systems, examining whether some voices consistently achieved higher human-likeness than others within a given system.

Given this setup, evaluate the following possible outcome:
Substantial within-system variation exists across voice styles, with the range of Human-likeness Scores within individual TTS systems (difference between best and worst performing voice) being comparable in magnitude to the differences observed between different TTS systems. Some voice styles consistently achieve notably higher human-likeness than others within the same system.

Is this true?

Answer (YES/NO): YES